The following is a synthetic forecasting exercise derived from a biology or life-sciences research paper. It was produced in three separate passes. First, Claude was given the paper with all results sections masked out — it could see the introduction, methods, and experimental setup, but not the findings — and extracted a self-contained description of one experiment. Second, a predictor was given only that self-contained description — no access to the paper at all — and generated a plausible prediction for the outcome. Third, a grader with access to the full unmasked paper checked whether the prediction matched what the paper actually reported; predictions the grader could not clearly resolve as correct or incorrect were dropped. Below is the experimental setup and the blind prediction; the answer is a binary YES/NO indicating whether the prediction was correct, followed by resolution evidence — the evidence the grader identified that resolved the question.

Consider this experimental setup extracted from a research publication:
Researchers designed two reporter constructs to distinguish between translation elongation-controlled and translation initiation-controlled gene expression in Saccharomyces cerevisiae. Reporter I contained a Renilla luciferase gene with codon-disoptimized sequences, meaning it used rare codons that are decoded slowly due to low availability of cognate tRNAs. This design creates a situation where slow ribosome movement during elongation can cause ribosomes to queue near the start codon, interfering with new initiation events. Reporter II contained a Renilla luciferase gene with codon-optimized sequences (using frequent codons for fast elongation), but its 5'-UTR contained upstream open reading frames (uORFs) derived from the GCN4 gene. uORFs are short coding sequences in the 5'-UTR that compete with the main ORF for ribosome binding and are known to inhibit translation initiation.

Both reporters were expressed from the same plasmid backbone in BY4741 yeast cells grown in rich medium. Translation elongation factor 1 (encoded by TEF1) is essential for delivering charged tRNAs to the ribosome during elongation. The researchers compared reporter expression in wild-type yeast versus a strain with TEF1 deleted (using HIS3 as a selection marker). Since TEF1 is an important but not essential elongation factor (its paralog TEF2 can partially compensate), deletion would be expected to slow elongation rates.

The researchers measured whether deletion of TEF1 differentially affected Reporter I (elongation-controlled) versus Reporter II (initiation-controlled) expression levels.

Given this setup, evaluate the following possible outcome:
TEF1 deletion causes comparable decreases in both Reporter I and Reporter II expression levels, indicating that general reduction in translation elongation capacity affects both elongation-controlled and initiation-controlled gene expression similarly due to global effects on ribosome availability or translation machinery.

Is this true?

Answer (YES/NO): NO